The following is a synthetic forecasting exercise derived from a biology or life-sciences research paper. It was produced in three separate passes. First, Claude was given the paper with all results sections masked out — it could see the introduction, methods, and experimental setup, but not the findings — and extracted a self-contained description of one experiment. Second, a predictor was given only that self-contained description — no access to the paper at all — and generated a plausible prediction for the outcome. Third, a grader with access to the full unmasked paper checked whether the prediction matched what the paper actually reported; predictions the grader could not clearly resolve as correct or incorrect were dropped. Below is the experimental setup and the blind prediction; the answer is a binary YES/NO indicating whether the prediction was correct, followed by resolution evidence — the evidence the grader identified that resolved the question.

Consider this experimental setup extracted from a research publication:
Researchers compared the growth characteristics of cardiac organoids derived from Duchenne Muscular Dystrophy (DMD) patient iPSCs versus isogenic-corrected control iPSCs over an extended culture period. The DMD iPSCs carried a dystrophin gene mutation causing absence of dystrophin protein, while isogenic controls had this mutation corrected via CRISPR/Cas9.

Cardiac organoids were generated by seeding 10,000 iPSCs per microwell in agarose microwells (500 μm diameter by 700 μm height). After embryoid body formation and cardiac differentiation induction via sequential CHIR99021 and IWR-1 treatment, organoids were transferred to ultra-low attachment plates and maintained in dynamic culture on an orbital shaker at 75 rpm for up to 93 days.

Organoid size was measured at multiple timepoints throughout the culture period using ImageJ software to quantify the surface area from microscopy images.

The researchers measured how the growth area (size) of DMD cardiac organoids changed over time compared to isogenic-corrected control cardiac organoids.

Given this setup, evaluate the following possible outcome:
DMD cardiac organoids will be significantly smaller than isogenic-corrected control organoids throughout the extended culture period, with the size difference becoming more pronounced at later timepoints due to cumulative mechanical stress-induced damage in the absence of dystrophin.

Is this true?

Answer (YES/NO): NO